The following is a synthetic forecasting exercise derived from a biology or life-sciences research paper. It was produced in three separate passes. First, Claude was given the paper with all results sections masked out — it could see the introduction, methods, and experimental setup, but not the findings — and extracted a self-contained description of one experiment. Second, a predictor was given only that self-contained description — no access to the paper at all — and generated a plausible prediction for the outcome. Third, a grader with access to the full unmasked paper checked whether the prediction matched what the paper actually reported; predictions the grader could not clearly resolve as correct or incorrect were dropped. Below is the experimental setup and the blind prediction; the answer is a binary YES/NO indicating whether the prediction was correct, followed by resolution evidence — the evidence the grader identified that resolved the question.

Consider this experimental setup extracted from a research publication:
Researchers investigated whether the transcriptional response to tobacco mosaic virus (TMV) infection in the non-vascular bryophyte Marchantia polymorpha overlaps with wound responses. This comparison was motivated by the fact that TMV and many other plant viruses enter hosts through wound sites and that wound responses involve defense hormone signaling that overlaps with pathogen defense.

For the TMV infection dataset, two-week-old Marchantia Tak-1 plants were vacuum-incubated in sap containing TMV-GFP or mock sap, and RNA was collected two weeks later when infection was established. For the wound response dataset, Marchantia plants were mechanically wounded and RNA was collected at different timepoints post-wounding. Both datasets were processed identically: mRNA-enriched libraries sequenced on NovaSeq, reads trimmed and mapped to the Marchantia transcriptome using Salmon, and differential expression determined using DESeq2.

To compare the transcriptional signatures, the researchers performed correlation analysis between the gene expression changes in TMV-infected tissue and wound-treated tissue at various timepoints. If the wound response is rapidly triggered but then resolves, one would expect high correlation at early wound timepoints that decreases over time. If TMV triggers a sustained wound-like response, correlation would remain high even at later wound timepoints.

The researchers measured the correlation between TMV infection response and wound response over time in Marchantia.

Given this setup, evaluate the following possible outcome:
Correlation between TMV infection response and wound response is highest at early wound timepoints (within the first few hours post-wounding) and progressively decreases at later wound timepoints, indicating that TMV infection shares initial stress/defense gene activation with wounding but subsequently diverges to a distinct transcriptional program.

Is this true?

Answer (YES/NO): NO